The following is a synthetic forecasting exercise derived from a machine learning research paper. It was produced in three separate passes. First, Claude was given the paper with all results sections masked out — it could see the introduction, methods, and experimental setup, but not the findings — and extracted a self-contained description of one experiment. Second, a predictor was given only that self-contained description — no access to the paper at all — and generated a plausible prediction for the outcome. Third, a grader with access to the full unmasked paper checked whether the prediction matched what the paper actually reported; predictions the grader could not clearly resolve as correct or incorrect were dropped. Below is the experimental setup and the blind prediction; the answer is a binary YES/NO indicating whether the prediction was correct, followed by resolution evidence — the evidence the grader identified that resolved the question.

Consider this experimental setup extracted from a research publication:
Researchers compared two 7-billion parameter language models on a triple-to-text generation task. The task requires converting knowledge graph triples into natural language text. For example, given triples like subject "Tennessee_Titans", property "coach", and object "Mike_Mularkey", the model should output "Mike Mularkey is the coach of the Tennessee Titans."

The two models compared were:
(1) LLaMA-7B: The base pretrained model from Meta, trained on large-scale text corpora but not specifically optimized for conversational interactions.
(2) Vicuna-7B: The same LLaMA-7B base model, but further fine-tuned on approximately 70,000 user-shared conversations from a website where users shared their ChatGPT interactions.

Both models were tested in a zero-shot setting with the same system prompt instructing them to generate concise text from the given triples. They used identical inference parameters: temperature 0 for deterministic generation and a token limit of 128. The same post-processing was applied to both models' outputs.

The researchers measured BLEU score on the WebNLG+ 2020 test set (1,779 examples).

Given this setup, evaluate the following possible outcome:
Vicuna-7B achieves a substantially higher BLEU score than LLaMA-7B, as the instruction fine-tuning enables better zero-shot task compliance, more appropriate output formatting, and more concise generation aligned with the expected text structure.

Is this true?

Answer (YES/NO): YES